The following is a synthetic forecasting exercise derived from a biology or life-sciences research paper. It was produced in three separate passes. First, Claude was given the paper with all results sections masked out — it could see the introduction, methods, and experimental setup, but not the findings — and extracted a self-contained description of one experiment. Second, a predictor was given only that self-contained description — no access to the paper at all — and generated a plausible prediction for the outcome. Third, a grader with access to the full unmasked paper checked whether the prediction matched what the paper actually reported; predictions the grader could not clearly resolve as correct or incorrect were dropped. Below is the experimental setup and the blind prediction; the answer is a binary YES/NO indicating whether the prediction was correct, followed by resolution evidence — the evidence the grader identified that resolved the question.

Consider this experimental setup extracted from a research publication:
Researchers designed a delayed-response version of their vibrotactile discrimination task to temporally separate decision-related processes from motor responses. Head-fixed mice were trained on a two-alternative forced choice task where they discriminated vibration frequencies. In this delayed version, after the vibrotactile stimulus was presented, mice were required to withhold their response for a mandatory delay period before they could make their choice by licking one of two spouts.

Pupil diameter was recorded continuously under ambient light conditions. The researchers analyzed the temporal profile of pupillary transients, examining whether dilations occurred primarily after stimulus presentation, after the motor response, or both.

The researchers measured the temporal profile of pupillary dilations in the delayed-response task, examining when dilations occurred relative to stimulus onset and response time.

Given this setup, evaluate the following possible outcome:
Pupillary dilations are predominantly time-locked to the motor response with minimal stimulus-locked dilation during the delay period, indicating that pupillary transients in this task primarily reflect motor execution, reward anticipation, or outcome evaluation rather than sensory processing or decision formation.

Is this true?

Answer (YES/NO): NO